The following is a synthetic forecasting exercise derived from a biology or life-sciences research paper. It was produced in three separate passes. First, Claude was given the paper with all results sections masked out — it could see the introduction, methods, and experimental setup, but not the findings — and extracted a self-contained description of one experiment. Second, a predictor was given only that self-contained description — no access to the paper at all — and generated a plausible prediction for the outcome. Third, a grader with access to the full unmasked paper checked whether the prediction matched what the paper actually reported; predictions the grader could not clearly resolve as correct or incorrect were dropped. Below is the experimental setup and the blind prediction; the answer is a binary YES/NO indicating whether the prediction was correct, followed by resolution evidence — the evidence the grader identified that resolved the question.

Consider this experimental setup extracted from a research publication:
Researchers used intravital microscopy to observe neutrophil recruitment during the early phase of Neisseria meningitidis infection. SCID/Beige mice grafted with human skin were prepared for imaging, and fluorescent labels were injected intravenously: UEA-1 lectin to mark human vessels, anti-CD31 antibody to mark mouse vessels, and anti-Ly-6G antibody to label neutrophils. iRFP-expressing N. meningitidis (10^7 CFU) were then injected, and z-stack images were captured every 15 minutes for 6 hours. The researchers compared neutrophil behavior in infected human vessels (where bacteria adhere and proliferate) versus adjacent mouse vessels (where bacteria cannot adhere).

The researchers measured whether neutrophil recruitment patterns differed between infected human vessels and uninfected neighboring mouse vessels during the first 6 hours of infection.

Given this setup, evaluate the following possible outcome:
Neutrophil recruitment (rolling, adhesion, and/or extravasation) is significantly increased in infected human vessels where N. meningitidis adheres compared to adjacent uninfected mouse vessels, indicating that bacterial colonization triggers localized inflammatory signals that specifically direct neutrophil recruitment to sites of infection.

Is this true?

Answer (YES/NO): YES